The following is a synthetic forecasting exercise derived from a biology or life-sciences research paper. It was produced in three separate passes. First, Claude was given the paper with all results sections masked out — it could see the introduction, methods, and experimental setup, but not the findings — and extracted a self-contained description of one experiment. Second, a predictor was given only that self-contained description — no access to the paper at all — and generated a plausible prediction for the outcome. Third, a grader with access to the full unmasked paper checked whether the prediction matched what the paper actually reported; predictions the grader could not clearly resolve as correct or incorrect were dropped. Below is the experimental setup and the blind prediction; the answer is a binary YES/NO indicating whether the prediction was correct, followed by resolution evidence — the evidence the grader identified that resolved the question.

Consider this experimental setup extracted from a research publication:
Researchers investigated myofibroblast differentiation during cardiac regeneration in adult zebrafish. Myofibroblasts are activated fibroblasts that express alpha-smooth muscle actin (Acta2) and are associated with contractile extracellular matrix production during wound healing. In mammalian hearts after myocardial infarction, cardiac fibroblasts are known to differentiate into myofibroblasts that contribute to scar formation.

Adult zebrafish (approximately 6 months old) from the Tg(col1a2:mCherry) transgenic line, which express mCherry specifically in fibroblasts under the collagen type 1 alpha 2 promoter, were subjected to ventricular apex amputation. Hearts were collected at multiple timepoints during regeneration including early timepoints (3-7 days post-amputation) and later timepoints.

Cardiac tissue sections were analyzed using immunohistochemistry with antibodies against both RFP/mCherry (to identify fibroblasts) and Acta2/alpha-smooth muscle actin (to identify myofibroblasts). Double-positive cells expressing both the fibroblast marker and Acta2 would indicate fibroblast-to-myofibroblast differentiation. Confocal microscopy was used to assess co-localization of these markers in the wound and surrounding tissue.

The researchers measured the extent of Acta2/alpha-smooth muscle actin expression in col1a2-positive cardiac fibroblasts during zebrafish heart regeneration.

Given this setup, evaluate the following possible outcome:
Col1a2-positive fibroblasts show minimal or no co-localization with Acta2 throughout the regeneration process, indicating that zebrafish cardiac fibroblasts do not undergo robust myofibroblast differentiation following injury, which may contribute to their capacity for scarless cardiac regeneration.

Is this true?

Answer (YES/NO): YES